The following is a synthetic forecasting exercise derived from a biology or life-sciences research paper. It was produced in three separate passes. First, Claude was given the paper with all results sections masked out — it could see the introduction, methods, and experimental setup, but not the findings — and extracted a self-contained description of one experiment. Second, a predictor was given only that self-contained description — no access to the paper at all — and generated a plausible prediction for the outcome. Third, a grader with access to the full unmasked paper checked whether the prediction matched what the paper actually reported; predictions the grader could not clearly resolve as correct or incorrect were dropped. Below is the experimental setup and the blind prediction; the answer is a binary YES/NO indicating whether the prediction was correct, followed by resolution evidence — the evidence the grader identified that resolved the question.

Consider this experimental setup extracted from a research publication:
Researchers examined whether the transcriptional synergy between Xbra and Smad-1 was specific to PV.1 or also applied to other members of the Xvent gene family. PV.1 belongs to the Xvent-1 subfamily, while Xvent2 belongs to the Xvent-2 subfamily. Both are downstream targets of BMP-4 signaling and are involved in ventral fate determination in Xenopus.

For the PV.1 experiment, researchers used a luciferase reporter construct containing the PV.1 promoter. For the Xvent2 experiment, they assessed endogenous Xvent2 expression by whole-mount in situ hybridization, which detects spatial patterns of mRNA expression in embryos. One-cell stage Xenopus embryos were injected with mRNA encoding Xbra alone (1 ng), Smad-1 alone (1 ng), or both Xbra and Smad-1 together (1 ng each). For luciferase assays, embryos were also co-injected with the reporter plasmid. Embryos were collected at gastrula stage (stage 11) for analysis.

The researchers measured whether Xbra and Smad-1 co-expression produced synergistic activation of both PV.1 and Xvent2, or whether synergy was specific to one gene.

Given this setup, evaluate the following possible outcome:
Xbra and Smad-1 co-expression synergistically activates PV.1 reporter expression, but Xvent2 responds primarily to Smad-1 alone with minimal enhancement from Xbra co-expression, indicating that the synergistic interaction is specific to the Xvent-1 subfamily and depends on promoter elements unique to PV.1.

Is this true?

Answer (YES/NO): NO